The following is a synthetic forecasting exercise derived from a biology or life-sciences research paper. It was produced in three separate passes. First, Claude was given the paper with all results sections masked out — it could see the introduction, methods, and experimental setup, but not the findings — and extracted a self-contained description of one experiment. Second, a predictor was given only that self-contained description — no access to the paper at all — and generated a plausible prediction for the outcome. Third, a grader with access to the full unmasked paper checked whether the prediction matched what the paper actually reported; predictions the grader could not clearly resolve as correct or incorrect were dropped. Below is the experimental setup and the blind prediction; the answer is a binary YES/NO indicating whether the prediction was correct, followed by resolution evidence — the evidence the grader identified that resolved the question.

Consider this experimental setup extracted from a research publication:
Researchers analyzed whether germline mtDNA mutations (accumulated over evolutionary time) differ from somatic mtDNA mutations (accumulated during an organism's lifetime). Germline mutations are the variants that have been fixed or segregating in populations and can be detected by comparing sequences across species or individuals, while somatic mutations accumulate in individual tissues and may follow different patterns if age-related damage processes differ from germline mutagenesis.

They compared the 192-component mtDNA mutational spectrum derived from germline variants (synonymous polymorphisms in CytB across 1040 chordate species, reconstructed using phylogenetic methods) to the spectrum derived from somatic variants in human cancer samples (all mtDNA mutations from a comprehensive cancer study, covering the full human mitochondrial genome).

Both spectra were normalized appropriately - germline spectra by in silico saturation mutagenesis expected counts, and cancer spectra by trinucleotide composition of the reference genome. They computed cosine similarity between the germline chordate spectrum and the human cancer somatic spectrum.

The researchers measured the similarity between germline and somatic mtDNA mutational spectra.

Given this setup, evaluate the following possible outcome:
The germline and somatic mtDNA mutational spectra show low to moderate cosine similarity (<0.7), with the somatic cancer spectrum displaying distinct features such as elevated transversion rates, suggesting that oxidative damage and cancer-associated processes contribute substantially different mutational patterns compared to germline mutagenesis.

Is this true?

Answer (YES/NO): NO